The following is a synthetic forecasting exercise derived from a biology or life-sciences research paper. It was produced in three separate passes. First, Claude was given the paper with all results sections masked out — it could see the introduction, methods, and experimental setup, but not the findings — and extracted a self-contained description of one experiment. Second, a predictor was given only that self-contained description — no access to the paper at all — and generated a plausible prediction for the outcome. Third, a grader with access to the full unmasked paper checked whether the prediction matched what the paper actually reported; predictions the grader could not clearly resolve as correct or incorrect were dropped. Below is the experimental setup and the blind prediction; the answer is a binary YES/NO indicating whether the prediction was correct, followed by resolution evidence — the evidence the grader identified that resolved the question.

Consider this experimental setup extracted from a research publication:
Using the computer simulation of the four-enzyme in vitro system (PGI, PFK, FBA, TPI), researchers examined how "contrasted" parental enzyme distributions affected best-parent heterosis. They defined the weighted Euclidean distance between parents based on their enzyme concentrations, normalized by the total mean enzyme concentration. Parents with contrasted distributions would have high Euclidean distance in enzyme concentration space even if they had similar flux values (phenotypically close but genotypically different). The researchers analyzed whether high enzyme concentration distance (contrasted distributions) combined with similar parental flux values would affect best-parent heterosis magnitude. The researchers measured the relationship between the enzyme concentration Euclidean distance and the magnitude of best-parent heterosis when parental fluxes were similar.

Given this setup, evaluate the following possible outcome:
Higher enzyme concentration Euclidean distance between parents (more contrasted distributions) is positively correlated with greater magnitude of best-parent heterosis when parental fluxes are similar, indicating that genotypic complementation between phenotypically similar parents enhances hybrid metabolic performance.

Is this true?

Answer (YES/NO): YES